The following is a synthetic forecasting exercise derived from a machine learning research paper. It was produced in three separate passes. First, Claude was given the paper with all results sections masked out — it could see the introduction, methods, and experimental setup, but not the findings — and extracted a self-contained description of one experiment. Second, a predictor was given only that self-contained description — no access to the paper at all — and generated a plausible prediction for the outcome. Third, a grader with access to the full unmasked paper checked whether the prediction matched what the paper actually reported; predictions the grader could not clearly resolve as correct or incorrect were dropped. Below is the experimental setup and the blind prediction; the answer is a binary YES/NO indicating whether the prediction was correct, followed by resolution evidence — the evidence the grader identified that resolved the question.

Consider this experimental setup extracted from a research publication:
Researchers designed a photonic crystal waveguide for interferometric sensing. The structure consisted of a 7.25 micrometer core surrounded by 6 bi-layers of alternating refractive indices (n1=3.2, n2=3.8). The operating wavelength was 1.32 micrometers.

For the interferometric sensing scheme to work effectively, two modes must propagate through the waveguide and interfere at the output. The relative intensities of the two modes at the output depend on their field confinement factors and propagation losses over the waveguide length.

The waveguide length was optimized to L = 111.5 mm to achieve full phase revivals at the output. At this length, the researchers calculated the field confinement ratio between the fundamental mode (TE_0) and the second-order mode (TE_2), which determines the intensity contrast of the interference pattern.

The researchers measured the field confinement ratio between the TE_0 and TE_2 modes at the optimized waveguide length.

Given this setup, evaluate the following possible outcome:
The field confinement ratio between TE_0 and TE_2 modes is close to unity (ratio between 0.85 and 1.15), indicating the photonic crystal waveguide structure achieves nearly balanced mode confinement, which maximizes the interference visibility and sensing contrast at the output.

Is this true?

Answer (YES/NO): NO